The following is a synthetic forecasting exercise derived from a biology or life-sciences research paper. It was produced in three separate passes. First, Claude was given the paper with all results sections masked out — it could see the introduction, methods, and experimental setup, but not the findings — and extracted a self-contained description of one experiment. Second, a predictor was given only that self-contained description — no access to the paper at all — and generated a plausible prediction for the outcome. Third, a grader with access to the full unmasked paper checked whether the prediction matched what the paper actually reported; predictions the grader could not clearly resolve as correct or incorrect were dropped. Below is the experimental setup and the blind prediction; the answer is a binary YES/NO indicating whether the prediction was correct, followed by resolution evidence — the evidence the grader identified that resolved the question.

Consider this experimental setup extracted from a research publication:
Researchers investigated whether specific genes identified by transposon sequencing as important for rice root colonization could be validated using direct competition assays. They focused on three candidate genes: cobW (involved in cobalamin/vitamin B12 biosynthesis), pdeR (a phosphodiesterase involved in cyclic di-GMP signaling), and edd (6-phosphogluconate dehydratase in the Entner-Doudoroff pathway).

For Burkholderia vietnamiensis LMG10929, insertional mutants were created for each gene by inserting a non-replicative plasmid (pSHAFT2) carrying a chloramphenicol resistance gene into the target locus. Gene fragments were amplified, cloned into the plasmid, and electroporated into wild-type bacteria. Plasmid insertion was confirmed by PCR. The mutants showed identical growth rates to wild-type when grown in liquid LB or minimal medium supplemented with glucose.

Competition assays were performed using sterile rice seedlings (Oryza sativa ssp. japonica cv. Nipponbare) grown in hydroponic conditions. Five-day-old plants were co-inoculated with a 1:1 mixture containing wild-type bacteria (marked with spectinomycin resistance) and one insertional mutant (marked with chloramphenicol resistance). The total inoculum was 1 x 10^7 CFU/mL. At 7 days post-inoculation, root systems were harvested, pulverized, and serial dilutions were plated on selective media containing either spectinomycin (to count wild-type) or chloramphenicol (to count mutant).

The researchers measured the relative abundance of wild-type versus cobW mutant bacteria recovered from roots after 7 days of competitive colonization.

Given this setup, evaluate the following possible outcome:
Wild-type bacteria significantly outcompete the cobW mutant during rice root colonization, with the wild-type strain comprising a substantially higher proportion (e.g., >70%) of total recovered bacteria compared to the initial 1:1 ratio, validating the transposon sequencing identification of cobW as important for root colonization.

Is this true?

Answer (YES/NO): NO